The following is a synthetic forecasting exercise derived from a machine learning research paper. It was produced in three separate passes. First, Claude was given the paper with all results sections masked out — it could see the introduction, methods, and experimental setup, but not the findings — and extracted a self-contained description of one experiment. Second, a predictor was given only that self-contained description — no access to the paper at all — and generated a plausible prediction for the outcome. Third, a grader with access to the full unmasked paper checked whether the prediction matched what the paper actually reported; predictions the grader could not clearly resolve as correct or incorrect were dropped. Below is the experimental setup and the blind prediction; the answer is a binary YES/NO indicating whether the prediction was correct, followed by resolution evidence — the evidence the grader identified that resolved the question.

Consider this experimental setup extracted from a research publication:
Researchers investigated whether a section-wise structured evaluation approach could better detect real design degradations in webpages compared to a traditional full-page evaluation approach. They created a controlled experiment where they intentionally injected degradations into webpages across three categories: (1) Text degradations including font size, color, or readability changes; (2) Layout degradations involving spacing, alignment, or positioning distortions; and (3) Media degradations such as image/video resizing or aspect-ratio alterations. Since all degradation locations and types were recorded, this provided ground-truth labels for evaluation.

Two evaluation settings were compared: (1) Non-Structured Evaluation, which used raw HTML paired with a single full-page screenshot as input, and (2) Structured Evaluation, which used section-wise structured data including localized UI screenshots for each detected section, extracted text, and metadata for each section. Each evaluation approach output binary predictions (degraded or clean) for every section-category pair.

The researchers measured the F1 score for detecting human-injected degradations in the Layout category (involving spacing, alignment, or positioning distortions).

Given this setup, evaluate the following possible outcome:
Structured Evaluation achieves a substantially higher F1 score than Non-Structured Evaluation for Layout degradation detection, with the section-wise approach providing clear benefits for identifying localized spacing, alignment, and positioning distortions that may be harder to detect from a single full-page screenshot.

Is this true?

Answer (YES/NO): YES